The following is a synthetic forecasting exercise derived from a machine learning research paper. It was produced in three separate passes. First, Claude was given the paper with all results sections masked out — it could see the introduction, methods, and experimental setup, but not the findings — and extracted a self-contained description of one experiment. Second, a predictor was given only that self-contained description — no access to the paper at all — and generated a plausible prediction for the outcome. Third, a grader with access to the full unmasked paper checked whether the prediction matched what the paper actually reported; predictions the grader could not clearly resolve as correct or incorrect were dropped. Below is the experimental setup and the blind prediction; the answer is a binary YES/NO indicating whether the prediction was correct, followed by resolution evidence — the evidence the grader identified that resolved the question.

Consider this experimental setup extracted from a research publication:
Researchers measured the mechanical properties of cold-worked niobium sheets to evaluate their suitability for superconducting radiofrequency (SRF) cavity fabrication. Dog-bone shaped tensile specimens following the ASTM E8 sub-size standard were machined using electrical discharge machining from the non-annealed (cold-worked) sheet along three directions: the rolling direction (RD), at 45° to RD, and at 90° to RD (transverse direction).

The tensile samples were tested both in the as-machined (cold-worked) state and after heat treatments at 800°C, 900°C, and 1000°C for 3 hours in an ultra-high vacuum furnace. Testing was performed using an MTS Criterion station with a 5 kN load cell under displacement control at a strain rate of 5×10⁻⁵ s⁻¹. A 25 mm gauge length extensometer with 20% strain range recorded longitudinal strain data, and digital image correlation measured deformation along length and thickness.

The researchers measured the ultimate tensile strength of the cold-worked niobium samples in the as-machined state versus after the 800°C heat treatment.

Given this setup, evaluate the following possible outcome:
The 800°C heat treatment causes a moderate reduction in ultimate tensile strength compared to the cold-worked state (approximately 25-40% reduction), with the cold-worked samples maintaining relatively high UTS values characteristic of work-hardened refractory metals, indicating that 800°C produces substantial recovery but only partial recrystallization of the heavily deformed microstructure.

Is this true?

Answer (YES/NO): NO